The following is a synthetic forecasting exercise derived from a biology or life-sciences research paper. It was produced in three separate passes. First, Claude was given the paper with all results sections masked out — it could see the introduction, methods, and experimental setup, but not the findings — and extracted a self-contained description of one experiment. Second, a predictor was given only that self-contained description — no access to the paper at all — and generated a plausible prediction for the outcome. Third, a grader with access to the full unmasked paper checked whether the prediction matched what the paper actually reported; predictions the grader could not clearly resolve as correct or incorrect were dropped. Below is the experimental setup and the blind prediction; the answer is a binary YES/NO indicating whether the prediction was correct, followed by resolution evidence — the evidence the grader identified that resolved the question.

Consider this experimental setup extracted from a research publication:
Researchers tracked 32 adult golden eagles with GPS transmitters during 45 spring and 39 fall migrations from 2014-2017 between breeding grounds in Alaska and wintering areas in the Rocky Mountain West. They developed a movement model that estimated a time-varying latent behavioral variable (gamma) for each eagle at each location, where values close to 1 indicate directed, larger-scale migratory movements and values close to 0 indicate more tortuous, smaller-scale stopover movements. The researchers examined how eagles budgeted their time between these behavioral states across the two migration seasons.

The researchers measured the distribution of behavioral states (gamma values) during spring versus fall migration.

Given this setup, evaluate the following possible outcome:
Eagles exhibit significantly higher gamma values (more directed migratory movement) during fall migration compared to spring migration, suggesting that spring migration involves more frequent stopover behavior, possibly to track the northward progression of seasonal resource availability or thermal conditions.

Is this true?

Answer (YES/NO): NO